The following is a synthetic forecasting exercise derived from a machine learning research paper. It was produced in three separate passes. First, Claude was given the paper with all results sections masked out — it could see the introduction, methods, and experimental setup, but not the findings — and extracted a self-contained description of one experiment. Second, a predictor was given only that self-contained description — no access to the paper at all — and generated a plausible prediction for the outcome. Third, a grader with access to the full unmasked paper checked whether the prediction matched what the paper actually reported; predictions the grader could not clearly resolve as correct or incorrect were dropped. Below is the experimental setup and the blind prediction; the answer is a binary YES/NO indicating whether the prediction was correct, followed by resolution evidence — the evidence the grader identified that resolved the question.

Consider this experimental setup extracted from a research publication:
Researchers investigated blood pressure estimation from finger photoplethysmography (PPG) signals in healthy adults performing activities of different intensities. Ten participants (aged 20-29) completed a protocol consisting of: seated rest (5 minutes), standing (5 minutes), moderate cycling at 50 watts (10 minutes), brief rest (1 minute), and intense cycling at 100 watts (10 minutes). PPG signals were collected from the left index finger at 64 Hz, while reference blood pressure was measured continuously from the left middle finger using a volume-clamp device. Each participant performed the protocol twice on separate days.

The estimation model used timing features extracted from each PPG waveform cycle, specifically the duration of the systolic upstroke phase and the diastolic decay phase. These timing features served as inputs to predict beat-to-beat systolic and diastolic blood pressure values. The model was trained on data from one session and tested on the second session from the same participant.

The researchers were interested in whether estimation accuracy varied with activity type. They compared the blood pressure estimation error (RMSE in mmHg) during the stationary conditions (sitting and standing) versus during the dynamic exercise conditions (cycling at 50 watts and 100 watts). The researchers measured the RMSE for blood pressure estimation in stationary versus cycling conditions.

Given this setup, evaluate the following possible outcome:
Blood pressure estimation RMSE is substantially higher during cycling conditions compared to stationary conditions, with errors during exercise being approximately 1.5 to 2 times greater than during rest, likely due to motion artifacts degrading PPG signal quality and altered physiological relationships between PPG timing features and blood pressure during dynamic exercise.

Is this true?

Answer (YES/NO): NO